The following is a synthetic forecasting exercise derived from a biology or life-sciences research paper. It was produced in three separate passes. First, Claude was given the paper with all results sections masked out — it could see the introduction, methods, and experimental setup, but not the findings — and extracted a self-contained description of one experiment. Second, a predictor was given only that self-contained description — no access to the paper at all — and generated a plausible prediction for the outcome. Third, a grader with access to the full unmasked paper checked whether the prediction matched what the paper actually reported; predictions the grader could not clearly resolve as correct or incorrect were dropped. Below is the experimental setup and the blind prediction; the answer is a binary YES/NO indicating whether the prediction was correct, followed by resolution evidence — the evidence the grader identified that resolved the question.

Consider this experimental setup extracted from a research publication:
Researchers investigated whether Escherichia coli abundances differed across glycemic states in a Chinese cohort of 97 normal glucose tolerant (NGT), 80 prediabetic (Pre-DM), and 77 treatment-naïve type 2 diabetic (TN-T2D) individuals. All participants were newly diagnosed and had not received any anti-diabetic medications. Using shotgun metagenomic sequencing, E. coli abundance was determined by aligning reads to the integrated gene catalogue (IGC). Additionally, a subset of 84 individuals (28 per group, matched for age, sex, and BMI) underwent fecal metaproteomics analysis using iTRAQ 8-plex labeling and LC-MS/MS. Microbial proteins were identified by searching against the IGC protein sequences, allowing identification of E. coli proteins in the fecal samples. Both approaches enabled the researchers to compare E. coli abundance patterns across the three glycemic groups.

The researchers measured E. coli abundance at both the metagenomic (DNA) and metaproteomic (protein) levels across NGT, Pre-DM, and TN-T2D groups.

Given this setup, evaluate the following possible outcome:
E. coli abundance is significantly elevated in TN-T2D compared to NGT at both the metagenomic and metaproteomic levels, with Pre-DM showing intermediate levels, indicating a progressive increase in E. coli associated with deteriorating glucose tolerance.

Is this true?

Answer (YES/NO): NO